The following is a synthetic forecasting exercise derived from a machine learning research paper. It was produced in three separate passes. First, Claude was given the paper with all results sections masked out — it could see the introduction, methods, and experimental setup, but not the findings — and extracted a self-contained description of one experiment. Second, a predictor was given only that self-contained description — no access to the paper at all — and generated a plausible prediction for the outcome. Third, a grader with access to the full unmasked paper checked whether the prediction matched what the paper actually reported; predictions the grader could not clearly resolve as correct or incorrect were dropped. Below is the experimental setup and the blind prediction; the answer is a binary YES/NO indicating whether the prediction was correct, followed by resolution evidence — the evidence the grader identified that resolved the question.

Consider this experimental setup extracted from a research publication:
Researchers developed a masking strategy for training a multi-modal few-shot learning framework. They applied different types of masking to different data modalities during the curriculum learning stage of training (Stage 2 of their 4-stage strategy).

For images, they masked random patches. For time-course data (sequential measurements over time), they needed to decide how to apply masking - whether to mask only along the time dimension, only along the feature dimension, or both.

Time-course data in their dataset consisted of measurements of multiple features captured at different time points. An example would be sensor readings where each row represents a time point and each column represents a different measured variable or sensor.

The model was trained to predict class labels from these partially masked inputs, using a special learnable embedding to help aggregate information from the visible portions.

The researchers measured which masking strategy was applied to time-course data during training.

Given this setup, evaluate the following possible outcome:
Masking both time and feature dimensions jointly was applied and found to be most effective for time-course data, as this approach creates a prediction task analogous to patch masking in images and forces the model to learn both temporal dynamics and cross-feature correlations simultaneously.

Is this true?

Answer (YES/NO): NO